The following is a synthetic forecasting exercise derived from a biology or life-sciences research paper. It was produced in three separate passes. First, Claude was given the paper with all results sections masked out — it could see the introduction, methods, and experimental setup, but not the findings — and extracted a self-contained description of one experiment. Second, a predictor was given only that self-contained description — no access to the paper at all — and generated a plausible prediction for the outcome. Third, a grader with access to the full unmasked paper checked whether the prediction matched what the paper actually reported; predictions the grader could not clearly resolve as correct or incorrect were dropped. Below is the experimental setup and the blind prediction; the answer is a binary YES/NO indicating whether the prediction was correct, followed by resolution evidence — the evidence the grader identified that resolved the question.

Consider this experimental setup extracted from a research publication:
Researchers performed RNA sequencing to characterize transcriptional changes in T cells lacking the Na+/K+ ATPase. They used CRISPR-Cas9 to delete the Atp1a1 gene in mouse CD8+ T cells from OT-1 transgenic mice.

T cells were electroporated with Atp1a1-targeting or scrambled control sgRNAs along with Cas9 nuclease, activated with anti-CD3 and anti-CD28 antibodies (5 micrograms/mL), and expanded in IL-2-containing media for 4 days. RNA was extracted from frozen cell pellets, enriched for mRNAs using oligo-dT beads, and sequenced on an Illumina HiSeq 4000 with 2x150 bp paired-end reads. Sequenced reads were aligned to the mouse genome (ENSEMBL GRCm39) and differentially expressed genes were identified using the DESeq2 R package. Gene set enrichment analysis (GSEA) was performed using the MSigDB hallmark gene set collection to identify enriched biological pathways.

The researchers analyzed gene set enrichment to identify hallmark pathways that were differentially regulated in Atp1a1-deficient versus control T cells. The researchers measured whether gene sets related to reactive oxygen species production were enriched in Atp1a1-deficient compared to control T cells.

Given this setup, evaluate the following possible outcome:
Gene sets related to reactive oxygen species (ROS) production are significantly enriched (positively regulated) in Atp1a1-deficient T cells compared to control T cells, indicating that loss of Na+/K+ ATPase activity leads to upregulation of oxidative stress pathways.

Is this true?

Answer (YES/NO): YES